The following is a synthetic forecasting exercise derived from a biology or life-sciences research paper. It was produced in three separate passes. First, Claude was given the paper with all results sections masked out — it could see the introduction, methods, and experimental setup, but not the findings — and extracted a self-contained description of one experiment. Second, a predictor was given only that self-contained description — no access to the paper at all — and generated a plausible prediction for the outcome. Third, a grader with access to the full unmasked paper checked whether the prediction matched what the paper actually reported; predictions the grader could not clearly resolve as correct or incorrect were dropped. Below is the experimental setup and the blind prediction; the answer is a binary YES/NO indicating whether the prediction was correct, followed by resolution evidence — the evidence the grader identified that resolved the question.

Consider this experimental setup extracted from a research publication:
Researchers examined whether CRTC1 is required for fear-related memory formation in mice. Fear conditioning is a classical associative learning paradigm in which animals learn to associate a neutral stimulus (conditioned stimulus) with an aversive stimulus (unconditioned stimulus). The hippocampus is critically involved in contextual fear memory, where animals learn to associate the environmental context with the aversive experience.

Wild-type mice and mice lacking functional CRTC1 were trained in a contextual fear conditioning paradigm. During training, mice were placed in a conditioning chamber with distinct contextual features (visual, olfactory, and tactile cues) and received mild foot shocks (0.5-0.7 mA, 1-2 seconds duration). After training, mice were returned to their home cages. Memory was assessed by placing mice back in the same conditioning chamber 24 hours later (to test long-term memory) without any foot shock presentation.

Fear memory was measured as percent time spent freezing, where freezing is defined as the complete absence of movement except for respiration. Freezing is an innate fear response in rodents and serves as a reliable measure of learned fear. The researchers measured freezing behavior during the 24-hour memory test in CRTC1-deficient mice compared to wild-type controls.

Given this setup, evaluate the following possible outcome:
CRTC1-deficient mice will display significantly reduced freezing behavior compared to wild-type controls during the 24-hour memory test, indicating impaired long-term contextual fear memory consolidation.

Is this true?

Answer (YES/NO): YES